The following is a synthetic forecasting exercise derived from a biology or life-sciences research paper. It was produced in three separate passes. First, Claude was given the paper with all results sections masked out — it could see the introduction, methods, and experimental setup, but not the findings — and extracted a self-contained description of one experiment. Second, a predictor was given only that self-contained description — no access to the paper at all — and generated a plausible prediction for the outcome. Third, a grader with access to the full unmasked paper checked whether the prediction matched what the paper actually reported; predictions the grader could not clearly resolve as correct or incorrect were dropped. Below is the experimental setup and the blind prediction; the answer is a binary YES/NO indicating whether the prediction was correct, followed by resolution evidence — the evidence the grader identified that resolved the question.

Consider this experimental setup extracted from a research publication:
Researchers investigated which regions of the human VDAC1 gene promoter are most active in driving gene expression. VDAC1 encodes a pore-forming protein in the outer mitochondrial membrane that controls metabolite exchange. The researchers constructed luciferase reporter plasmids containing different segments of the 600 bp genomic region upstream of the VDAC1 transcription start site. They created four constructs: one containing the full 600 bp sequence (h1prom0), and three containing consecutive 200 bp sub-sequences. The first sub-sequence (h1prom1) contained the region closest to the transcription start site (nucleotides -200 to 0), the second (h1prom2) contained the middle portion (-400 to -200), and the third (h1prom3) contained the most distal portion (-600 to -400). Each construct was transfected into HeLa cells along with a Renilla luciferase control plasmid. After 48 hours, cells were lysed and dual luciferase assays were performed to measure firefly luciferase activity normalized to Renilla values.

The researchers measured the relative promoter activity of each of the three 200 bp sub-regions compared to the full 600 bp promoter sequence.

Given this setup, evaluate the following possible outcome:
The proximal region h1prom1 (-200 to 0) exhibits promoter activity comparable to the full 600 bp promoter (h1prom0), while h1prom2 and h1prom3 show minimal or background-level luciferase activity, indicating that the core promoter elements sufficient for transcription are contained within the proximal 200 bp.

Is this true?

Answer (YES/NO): NO